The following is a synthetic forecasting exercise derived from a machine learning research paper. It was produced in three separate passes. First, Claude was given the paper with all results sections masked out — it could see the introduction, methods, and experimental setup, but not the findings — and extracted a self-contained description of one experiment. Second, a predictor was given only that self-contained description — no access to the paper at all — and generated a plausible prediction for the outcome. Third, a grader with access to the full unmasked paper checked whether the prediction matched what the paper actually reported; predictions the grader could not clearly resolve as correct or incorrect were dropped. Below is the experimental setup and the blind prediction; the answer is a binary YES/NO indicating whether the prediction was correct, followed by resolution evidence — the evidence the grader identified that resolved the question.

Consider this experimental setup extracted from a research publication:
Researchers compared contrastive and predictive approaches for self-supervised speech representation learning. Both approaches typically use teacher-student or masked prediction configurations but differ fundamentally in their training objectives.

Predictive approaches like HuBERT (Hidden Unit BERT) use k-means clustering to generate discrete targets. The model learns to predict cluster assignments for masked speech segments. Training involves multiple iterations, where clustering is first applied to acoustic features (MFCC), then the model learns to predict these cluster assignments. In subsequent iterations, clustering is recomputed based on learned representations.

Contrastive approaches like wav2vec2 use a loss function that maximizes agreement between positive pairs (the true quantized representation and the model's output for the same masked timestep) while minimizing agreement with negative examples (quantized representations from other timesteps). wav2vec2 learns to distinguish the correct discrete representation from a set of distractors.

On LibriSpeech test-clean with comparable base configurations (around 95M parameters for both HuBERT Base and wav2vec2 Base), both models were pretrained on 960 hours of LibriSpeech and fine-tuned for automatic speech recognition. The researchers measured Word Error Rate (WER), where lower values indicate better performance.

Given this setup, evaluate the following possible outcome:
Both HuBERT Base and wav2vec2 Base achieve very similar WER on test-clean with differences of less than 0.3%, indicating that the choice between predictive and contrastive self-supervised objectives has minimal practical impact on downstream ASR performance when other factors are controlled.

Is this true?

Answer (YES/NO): YES